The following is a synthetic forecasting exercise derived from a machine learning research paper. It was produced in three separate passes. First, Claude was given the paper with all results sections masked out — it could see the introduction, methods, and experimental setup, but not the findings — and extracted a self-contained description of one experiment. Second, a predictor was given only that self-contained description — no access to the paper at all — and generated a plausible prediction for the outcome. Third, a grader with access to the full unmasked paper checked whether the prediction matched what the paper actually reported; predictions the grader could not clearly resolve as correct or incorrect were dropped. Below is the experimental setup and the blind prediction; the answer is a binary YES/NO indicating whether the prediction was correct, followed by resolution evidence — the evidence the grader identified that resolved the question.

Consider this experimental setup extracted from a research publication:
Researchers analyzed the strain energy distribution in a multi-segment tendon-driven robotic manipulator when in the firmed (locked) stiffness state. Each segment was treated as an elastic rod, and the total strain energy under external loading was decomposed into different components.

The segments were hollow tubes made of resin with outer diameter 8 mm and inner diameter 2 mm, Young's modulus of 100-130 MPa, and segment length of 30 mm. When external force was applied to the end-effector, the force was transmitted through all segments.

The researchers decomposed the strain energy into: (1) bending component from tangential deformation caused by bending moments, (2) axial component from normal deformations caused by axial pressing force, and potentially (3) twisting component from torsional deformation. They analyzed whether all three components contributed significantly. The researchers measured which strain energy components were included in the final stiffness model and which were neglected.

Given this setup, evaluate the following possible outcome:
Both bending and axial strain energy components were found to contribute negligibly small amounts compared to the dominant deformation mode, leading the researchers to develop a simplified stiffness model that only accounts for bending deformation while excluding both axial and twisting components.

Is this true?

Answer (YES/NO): NO